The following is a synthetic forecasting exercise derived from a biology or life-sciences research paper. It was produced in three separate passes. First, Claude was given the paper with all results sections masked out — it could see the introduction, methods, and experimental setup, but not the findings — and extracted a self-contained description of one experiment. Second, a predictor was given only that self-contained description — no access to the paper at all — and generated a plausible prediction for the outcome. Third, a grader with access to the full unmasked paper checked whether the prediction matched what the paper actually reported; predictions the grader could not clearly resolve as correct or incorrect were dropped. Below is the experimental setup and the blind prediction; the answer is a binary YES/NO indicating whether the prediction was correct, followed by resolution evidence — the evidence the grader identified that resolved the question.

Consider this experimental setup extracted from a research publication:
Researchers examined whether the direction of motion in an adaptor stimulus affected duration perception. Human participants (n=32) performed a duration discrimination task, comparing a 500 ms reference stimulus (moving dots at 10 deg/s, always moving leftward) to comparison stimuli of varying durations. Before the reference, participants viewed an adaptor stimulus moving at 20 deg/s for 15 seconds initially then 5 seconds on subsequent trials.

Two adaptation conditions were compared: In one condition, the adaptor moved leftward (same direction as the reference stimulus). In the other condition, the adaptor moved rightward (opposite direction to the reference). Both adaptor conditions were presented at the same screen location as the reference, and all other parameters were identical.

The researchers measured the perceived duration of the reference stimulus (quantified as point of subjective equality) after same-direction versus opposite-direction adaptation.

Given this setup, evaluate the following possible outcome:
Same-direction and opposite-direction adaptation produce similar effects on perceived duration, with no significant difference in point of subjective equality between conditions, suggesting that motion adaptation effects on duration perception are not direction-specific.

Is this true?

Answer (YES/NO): NO